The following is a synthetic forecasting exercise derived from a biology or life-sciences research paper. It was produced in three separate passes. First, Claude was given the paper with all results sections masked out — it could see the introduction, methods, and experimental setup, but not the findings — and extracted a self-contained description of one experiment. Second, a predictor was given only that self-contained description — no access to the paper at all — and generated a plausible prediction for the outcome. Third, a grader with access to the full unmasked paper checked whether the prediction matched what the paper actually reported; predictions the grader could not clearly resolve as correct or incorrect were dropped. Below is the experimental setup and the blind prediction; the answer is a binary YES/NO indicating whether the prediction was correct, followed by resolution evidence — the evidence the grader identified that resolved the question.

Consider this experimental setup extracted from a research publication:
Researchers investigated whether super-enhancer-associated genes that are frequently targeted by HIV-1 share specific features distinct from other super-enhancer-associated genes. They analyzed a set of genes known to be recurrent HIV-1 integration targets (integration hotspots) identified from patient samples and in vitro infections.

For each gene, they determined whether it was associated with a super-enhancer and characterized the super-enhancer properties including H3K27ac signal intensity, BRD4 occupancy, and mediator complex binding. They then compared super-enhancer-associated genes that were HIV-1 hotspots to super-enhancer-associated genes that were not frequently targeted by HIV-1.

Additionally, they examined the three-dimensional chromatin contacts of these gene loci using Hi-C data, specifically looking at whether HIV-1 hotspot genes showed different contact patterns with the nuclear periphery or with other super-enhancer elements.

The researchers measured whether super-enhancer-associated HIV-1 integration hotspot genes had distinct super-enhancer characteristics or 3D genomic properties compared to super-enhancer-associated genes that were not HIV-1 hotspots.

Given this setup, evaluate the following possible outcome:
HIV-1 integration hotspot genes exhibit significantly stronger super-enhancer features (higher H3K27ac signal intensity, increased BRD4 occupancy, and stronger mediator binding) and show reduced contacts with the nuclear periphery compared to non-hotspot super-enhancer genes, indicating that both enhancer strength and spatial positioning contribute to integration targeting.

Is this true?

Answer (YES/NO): NO